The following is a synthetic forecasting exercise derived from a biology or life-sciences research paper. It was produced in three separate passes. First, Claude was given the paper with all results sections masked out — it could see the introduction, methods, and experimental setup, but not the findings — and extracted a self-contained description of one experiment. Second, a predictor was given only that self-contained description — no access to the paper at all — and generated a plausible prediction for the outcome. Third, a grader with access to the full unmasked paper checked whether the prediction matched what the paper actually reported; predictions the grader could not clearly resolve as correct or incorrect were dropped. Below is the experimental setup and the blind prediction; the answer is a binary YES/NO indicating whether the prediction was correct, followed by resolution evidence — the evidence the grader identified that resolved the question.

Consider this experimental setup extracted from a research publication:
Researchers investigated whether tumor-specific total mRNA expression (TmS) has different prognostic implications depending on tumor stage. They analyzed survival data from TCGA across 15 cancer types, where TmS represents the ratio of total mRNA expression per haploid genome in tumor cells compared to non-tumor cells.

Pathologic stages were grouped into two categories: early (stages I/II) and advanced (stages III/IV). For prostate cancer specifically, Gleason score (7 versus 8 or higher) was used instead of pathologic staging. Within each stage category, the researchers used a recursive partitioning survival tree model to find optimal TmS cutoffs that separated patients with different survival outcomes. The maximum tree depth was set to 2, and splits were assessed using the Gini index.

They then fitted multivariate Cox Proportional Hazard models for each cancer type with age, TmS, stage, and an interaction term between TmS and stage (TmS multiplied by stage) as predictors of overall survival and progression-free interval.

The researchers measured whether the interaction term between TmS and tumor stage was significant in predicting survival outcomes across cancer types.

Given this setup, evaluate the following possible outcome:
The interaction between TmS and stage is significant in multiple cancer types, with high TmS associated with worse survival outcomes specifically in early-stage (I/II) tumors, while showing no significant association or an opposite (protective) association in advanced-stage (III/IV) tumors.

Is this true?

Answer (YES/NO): NO